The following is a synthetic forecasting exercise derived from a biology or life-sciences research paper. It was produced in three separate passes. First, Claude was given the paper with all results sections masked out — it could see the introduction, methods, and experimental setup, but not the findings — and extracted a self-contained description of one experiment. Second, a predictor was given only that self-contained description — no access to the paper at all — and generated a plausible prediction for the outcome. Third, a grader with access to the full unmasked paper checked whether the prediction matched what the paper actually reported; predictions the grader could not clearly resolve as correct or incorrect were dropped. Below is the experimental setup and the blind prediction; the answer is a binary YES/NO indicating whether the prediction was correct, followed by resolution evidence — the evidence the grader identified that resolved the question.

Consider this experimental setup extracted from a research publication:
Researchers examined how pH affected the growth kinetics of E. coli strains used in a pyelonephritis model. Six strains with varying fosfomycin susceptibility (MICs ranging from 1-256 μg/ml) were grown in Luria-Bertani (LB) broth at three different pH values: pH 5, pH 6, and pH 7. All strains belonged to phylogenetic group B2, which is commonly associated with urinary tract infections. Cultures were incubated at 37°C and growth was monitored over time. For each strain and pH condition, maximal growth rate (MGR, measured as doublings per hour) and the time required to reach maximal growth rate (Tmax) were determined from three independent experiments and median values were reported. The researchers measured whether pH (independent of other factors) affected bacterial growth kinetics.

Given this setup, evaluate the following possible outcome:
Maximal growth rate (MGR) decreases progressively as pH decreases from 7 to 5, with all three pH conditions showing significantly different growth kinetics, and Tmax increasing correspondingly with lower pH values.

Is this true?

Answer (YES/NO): NO